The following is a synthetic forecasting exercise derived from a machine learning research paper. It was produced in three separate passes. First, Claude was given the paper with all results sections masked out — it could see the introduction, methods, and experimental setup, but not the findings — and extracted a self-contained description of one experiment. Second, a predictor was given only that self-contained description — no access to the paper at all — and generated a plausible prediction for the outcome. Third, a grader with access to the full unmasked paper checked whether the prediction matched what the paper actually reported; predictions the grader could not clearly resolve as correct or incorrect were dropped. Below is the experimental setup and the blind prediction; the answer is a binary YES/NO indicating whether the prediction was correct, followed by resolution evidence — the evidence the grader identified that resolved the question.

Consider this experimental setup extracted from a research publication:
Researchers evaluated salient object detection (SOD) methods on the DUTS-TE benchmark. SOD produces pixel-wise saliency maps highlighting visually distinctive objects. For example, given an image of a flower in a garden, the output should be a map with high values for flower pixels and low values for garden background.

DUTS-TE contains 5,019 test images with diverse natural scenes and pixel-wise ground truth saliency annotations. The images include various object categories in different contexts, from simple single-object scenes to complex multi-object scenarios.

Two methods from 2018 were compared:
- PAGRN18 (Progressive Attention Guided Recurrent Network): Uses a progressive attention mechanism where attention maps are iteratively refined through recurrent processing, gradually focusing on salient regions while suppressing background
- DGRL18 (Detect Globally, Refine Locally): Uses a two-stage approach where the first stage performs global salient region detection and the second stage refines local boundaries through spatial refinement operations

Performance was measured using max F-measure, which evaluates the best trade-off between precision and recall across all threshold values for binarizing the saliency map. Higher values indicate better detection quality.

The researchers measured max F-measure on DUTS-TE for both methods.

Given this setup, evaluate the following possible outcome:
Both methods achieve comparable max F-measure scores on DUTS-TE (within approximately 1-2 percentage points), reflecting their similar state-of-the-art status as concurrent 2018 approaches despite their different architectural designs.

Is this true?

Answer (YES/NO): YES